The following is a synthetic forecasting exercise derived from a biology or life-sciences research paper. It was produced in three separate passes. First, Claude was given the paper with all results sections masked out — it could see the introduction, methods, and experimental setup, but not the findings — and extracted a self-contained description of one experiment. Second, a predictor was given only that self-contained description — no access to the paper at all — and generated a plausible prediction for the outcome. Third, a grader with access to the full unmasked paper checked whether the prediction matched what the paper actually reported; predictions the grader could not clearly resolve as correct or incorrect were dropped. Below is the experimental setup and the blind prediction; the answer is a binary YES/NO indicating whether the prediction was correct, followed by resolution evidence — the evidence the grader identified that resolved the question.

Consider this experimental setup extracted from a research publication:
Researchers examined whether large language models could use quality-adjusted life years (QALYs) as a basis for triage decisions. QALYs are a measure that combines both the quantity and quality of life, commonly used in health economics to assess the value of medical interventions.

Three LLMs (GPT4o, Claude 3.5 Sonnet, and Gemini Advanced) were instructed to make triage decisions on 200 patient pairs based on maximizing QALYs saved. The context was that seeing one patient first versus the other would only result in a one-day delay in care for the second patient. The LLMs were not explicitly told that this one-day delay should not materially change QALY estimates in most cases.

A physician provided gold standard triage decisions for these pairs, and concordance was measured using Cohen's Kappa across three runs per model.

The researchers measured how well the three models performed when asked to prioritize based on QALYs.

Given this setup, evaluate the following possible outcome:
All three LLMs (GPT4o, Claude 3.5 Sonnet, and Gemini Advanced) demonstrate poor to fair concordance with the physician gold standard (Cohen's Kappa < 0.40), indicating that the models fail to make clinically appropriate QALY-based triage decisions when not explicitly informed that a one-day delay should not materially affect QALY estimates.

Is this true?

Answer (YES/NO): YES